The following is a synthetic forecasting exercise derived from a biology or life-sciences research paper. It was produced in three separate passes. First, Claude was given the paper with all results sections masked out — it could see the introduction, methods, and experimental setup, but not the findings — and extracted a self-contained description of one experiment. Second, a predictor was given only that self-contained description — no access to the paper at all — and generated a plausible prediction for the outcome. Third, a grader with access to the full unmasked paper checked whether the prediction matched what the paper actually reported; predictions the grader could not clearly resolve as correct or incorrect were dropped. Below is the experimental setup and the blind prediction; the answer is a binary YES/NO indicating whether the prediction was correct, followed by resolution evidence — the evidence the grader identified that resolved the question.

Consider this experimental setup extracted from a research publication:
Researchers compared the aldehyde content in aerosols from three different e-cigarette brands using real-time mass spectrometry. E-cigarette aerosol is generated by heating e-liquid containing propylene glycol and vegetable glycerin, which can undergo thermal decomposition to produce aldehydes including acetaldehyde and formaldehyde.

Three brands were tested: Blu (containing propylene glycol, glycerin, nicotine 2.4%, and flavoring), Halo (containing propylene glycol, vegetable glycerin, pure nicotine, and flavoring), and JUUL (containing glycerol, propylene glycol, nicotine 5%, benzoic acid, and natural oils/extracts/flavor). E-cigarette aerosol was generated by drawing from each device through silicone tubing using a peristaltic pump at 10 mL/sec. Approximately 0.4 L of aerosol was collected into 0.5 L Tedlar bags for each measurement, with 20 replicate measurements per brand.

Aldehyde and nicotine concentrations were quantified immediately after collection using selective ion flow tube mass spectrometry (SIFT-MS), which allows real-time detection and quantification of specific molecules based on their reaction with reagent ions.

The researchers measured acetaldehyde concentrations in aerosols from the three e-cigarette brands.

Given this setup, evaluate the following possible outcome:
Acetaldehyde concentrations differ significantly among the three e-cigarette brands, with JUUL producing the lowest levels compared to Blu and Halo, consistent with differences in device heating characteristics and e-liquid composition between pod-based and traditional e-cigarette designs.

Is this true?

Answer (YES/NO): YES